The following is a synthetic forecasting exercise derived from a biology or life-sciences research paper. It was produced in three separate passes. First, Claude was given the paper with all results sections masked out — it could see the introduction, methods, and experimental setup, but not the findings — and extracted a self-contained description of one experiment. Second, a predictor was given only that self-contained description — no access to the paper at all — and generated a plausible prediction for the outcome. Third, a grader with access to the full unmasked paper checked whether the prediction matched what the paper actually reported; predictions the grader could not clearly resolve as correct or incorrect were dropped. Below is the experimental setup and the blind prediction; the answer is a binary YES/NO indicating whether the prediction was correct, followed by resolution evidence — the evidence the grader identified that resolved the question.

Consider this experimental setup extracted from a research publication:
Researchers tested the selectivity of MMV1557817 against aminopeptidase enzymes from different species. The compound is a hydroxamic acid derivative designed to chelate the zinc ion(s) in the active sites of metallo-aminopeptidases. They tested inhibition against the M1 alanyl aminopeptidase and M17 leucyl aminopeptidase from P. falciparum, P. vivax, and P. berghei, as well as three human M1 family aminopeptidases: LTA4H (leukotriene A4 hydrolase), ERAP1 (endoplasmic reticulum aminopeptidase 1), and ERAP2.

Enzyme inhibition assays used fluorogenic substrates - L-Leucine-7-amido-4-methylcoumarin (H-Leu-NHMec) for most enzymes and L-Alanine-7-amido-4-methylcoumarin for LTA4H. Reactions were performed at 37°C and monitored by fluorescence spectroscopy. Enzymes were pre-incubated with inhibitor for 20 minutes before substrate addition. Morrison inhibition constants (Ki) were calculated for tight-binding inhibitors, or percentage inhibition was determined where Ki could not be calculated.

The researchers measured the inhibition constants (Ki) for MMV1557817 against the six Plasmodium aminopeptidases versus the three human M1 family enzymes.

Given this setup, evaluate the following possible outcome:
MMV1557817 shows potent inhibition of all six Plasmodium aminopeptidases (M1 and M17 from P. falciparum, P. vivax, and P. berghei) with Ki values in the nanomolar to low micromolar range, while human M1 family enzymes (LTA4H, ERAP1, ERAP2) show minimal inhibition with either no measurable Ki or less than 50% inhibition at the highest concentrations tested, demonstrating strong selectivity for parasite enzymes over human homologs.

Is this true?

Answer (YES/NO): NO